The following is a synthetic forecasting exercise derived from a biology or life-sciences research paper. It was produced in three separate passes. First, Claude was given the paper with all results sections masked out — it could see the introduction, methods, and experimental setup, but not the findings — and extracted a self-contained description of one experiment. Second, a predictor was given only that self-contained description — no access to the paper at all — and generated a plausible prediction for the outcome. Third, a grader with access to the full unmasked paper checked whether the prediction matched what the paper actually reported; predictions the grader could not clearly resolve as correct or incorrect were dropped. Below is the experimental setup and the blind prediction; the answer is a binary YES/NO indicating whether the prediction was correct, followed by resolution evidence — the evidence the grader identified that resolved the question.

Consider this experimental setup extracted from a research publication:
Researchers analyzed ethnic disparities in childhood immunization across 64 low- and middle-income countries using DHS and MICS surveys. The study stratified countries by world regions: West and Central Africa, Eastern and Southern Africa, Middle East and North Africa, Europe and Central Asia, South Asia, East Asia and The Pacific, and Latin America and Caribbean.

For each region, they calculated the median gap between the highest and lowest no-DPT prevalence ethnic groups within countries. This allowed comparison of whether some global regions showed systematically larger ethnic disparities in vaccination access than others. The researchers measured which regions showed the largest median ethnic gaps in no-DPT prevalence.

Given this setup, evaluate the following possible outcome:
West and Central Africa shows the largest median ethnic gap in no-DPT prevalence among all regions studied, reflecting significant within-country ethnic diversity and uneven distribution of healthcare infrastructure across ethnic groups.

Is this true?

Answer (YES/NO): NO